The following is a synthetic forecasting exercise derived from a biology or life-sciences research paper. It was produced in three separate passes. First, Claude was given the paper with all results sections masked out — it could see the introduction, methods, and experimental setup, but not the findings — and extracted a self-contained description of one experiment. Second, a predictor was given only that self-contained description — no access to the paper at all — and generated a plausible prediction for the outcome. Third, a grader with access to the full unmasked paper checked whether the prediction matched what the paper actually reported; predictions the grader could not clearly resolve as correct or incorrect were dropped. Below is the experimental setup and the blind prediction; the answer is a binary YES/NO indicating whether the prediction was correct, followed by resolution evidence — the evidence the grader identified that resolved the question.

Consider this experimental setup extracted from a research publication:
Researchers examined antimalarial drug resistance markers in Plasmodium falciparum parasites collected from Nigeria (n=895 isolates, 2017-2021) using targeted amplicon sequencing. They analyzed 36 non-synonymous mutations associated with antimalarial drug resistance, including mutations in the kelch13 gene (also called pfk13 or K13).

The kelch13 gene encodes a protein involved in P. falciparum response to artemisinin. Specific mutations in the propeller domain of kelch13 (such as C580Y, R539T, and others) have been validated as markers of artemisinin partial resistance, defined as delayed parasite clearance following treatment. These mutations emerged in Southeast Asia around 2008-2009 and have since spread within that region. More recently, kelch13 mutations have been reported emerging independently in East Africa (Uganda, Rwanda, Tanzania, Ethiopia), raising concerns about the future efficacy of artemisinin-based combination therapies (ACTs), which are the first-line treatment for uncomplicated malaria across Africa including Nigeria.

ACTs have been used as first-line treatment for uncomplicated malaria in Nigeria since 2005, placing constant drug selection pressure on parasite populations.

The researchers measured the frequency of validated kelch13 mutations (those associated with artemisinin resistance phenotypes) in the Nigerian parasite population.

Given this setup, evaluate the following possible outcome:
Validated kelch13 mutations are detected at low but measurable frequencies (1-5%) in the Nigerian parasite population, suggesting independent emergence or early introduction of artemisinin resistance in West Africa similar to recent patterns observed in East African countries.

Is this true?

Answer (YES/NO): NO